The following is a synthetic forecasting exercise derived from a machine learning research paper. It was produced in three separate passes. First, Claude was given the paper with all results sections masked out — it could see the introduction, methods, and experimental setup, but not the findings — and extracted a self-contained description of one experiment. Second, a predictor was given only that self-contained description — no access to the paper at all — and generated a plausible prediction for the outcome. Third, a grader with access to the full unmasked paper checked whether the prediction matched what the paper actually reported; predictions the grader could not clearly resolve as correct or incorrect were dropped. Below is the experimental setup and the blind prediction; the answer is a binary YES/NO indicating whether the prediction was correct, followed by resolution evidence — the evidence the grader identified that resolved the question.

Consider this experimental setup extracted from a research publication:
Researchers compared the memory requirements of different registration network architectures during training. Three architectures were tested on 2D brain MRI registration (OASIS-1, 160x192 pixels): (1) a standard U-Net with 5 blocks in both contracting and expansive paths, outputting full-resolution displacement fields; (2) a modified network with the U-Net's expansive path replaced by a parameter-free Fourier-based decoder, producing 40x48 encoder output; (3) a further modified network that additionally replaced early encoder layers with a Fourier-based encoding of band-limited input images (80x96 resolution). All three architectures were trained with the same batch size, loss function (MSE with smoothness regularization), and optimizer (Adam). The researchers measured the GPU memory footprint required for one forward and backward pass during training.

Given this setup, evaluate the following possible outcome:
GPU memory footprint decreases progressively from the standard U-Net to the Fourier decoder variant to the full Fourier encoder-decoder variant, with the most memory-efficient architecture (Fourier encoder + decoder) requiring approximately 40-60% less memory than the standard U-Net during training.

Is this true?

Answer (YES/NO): NO